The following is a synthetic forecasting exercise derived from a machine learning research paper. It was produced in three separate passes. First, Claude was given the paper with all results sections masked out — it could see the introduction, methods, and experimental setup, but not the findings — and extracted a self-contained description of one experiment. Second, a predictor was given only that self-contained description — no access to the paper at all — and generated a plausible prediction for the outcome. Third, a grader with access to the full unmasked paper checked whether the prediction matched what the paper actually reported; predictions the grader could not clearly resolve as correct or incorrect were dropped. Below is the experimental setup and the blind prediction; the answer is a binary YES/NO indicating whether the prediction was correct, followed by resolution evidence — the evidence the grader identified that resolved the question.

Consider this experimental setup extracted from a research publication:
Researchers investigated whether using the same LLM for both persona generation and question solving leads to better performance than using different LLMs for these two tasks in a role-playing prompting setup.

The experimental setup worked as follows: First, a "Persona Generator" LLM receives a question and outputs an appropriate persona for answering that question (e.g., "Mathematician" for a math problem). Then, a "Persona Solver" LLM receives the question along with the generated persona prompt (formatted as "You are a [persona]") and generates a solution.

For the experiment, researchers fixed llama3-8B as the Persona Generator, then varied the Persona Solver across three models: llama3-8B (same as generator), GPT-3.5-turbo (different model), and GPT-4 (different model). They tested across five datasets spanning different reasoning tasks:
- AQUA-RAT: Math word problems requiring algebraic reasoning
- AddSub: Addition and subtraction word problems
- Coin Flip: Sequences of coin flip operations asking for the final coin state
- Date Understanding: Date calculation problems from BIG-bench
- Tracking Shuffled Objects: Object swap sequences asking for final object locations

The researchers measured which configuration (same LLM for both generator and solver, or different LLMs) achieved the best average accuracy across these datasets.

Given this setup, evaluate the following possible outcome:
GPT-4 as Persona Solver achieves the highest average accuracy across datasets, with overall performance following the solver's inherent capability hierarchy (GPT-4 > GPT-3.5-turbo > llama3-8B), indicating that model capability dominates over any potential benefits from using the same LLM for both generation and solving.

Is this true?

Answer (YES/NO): NO